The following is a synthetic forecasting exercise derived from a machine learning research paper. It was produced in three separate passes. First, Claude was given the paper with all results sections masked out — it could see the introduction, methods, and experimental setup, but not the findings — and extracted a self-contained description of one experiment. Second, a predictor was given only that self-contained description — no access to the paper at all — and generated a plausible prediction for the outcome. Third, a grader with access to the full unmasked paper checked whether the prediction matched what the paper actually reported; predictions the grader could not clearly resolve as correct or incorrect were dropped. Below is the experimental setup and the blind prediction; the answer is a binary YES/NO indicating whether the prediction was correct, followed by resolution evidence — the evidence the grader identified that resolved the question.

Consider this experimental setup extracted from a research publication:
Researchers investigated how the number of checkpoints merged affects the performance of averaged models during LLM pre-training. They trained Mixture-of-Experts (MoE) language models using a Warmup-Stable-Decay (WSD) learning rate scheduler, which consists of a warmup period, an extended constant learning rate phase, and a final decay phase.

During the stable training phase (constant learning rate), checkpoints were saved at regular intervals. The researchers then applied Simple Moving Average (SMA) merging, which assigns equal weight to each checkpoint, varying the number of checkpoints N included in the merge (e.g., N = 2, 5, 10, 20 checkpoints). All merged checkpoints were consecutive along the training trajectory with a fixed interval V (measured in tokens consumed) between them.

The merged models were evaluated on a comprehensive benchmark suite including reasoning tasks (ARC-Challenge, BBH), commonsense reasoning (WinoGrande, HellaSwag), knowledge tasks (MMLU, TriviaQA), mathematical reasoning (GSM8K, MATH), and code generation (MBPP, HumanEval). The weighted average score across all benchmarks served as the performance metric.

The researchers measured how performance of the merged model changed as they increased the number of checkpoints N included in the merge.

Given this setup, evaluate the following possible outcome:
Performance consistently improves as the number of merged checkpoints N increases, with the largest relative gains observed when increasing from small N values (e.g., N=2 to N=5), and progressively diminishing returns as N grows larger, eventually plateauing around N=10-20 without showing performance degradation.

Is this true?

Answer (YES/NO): NO